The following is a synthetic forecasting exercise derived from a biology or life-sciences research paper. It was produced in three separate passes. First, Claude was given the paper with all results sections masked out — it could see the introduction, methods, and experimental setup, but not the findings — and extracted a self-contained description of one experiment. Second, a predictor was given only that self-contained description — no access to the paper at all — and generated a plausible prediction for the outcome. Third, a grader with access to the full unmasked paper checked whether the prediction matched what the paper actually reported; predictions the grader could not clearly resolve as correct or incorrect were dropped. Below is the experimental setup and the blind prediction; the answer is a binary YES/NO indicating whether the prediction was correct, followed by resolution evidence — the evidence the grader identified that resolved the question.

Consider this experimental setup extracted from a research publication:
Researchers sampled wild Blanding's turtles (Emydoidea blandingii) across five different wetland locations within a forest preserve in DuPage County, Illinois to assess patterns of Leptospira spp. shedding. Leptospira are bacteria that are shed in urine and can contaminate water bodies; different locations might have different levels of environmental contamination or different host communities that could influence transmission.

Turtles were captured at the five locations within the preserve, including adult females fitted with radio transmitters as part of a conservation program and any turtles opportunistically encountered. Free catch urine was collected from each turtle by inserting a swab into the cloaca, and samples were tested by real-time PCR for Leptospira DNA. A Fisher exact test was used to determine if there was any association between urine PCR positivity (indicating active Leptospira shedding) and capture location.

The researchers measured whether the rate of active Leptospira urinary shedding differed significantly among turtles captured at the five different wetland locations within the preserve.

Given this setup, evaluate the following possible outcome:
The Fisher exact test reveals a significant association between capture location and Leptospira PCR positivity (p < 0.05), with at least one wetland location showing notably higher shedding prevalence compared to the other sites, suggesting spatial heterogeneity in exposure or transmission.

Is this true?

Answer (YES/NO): NO